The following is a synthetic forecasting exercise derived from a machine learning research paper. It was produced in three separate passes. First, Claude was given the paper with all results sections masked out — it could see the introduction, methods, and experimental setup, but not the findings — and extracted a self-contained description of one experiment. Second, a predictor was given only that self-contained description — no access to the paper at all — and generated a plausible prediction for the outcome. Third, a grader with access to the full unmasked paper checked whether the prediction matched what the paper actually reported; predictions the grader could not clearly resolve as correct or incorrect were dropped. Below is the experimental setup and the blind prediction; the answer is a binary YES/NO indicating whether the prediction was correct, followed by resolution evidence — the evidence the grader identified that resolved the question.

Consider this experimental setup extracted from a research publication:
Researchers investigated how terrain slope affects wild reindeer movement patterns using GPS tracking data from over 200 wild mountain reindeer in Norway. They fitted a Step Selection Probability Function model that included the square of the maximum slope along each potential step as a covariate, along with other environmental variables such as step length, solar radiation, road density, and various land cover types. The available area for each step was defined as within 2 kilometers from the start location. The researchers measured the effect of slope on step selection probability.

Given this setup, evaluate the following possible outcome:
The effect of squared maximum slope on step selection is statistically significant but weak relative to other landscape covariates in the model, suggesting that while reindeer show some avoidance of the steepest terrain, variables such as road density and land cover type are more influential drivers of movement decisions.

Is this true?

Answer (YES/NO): NO